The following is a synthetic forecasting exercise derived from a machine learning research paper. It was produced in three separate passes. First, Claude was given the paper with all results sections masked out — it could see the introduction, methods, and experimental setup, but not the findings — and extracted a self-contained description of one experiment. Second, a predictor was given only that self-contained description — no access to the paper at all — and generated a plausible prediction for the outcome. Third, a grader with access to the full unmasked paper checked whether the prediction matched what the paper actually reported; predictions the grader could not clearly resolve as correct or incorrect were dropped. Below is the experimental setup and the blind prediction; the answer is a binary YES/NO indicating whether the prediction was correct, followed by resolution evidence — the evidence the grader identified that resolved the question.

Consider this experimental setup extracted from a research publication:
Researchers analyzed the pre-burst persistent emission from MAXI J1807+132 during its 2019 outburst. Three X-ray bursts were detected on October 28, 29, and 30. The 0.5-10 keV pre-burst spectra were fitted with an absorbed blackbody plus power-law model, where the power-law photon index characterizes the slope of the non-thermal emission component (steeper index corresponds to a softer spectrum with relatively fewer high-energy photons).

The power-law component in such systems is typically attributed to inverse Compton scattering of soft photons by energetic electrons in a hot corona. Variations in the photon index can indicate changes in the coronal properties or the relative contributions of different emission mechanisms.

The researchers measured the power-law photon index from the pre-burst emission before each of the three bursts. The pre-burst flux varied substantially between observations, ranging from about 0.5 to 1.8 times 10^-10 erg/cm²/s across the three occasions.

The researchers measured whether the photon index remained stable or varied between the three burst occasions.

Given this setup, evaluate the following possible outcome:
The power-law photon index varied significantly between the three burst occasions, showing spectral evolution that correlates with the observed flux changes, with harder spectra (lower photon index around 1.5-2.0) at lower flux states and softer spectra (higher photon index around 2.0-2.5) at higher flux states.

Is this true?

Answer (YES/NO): NO